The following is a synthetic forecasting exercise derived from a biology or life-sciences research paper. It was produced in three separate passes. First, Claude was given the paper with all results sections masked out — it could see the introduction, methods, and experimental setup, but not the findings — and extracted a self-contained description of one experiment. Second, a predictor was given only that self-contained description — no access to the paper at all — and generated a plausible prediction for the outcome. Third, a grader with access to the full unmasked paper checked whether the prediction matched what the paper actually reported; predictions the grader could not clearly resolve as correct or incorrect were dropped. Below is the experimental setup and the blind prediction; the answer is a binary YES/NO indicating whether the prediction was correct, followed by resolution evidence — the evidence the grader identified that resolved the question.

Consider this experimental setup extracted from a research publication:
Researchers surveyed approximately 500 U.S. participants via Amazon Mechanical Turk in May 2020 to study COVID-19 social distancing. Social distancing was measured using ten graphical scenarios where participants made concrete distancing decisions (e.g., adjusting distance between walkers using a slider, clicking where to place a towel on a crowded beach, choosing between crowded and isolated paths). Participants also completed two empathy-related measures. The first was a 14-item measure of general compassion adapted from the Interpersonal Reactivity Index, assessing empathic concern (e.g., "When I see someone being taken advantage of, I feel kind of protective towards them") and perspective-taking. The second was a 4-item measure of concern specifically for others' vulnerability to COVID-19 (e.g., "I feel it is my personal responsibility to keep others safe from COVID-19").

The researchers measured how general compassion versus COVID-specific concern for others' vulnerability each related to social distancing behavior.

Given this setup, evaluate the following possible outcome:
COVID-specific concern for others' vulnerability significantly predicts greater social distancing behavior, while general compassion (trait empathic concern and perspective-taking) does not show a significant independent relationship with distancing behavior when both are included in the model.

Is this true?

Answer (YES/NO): NO